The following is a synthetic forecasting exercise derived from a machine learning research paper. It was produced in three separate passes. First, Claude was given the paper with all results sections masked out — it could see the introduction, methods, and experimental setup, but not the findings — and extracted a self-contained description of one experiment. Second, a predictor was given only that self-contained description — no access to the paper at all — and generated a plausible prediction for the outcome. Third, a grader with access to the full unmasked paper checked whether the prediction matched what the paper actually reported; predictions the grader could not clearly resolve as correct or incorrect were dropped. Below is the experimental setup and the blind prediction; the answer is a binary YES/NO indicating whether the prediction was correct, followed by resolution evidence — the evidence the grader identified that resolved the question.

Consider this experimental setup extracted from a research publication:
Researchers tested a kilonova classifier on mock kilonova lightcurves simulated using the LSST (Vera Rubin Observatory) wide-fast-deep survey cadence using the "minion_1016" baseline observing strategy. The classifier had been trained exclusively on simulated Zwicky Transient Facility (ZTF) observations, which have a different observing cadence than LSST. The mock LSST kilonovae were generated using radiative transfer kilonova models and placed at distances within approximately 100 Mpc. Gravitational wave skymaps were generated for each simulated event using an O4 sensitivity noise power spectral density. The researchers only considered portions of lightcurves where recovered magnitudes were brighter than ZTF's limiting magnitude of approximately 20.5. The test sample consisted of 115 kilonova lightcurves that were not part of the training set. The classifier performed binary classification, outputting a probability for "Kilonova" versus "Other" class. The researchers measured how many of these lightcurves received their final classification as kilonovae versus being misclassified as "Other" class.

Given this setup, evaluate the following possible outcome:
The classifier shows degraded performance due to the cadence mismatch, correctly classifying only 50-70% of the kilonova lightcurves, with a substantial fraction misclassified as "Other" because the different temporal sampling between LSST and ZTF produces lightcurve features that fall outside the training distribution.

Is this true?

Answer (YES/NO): NO